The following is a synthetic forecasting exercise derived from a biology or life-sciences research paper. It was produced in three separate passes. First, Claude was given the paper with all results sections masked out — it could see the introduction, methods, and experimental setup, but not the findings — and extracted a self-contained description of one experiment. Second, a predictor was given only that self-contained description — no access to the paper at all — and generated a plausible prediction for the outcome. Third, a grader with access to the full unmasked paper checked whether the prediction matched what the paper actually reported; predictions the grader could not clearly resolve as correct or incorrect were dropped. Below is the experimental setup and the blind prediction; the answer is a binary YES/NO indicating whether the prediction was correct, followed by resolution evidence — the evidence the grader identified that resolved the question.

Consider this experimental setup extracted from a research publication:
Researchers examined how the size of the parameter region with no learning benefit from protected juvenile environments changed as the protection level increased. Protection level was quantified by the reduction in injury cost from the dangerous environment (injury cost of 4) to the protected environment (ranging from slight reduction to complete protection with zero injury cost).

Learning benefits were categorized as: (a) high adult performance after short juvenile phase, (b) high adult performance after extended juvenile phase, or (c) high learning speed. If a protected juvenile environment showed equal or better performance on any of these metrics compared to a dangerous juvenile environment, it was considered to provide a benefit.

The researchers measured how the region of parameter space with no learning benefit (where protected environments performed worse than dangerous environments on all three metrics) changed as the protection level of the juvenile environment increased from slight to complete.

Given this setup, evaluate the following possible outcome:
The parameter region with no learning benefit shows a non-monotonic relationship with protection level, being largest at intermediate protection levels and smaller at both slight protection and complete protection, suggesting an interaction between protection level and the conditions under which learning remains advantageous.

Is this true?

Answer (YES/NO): YES